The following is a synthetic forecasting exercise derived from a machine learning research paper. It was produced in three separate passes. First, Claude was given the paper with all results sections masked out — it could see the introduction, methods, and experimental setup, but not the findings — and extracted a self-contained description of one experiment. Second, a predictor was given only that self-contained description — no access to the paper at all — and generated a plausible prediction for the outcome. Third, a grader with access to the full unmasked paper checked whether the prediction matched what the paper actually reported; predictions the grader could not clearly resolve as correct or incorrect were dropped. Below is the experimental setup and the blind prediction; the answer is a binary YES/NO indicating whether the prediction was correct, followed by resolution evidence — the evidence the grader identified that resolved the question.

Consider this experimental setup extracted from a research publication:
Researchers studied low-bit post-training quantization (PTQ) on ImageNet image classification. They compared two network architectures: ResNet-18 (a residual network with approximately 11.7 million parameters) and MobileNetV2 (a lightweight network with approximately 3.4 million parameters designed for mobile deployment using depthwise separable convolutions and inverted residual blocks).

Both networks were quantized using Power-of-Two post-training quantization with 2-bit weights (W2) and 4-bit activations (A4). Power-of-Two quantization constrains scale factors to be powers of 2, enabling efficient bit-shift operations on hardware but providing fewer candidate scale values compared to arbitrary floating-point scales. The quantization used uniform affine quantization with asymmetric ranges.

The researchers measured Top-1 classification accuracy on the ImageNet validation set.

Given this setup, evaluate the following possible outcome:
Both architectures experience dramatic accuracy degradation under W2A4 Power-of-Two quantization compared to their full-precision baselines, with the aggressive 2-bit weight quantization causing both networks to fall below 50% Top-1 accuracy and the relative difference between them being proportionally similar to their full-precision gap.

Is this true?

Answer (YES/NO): NO